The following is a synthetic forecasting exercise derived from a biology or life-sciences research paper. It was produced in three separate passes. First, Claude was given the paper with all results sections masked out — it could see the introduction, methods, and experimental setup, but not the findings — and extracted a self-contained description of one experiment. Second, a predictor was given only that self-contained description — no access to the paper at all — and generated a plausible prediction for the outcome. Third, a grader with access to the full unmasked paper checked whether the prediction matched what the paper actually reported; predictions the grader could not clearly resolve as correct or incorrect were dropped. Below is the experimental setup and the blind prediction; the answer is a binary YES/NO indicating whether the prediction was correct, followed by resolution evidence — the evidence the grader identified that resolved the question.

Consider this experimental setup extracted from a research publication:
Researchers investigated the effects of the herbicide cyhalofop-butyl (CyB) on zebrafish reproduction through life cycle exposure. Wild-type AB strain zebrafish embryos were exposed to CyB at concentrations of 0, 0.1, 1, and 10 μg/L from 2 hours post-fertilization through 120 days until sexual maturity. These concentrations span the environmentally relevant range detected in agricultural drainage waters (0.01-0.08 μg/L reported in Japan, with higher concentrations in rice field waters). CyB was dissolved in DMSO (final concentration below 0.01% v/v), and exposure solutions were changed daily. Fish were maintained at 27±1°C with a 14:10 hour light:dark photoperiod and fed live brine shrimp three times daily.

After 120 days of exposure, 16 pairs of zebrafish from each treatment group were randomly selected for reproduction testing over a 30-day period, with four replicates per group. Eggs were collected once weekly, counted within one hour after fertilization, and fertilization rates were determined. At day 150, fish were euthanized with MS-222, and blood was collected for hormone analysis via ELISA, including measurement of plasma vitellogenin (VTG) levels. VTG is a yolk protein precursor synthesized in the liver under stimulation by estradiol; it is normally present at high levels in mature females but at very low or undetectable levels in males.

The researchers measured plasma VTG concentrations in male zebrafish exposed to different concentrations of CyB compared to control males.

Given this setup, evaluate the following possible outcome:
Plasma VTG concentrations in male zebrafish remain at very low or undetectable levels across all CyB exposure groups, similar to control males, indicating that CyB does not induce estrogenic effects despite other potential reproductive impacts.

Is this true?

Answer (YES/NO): NO